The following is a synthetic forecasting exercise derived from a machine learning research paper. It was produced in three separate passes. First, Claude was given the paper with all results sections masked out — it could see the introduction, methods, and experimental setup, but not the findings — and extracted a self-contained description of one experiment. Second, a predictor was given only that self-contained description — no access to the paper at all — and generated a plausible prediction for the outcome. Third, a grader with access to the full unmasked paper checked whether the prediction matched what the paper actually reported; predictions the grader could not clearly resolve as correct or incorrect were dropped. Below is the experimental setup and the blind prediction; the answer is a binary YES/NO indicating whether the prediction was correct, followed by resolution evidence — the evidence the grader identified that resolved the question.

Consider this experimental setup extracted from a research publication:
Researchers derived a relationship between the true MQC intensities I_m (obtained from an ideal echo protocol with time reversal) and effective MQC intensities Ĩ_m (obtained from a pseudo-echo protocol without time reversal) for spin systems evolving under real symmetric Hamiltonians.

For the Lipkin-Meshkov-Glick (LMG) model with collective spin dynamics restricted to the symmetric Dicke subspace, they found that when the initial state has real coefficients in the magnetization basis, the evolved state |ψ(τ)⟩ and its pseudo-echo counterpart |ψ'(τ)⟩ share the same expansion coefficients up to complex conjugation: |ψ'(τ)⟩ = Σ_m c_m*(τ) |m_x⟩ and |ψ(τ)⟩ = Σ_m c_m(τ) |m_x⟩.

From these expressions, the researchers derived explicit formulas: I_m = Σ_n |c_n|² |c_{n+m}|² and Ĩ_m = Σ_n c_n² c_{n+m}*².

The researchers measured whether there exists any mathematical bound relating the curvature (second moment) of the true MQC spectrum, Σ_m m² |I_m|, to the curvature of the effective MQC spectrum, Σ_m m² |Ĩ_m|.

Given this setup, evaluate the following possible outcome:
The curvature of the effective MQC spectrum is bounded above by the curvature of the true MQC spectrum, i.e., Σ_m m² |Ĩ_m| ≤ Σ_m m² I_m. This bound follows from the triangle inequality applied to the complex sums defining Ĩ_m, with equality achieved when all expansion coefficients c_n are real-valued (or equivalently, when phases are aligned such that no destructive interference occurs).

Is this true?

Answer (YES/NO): YES